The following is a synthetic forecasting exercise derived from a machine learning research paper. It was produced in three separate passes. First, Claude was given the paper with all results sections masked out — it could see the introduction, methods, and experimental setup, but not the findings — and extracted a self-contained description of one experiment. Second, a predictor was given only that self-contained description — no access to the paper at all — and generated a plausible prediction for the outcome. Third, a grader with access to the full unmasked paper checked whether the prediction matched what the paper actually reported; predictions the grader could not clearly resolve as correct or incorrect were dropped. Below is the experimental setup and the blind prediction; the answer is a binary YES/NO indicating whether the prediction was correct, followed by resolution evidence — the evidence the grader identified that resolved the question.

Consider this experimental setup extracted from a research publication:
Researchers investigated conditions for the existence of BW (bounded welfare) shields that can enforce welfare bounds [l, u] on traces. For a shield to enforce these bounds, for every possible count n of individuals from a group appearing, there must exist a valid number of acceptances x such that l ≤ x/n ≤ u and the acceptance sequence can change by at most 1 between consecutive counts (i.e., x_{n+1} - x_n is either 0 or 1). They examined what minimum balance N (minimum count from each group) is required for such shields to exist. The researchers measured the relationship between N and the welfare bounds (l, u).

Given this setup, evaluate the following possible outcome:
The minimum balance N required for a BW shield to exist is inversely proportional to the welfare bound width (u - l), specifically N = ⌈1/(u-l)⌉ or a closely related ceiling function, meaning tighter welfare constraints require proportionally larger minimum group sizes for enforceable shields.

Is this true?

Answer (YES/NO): YES